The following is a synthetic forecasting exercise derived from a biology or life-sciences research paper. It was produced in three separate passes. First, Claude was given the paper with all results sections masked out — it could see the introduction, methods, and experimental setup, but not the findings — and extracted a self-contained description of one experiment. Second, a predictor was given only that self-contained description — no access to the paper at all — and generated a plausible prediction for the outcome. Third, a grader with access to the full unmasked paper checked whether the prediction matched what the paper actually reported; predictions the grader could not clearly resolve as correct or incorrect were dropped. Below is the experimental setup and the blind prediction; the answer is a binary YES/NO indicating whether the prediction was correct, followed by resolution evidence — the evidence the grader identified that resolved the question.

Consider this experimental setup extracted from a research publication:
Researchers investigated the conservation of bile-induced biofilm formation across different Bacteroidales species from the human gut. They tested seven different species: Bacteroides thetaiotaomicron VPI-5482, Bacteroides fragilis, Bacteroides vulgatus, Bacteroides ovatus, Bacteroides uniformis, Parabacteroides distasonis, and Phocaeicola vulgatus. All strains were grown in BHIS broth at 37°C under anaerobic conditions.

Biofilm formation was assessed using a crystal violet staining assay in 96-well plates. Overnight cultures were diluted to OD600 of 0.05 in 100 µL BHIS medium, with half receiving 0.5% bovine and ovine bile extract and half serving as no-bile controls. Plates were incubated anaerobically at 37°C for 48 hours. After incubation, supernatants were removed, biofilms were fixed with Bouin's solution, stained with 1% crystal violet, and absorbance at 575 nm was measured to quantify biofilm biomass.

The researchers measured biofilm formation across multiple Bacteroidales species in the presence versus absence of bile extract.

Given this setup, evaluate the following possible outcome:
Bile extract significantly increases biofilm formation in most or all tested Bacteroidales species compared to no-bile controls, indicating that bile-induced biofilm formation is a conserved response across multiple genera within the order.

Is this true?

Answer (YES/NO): YES